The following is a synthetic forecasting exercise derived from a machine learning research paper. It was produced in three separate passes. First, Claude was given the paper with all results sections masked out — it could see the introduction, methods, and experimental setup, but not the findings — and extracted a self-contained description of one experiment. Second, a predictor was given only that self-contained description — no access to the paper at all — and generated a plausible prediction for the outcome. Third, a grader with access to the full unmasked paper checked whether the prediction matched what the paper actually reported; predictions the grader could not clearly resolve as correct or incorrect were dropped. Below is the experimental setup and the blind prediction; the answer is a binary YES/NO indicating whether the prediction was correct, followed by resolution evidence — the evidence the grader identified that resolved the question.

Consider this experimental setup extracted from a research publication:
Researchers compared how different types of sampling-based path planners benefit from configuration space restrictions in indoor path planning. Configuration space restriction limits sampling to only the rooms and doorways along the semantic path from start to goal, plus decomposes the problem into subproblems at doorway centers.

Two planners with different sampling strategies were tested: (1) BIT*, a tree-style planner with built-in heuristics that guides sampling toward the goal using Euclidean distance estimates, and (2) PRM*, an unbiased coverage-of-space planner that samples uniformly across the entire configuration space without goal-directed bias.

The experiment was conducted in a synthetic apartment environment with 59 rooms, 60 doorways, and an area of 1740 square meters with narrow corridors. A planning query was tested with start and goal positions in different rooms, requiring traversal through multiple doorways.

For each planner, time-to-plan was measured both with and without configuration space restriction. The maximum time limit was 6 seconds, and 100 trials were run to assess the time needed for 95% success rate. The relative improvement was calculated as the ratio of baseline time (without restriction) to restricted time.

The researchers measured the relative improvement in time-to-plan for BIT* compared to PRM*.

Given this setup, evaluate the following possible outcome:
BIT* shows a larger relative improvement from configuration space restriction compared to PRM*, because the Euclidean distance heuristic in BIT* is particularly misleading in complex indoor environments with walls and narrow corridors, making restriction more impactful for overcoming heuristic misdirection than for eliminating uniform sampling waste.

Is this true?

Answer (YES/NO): NO